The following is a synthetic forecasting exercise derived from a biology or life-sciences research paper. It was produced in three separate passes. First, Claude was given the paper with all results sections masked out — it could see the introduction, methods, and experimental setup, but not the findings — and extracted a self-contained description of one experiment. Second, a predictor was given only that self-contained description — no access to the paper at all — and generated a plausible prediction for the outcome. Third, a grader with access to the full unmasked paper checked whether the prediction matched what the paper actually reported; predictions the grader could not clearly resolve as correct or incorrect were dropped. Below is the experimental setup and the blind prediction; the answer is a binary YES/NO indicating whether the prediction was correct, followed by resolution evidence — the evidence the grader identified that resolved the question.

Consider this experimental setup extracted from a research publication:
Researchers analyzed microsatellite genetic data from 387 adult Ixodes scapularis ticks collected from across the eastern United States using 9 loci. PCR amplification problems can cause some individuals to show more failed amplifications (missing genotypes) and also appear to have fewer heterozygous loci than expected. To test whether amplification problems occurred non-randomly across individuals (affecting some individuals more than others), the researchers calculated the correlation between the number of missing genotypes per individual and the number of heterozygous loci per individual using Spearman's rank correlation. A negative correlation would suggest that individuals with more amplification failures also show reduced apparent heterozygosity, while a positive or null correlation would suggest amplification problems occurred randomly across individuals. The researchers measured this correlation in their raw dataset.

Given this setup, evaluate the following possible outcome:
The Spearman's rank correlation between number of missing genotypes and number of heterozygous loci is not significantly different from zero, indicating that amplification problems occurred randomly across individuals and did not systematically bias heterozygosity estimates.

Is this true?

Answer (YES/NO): NO